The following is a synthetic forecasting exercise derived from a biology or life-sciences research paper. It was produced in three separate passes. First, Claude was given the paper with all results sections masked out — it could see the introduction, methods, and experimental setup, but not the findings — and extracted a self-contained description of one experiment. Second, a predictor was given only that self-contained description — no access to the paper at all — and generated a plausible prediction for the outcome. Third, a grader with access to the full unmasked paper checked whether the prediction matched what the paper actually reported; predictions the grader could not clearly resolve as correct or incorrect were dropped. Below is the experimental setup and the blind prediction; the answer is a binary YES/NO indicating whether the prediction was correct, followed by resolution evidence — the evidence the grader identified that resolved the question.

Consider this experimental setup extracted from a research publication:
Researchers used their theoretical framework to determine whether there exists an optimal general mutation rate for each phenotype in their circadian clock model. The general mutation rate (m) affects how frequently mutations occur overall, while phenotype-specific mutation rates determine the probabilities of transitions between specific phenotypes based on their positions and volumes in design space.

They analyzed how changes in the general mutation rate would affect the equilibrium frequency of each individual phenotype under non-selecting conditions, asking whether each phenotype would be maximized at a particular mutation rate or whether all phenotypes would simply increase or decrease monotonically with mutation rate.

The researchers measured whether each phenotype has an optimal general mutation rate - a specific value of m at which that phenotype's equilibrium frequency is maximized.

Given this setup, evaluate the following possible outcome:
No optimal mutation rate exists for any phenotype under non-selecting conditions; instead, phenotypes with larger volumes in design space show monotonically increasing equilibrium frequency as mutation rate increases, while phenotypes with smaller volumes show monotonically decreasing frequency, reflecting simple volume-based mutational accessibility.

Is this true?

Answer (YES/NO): NO